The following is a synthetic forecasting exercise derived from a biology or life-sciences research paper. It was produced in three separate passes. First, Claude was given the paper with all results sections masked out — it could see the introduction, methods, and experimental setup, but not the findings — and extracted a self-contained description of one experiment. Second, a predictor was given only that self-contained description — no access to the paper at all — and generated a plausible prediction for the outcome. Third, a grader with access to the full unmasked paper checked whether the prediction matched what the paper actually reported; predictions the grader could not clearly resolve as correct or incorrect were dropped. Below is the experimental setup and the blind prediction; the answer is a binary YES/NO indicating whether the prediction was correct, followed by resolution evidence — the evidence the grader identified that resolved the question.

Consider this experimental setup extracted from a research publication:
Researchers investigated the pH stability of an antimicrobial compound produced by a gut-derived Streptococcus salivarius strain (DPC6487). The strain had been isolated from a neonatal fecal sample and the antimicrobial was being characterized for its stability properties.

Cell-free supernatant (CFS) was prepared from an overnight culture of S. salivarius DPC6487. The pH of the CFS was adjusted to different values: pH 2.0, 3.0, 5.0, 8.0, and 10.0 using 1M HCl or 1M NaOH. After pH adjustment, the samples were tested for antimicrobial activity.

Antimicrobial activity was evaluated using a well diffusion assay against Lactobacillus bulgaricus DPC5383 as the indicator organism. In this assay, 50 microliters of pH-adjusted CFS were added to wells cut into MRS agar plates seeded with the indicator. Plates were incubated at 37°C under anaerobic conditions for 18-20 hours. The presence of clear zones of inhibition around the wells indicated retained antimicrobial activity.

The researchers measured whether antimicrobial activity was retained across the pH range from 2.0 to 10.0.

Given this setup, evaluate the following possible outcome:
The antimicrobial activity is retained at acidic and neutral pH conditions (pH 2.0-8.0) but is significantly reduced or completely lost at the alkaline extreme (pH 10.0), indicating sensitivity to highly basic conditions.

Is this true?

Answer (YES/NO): NO